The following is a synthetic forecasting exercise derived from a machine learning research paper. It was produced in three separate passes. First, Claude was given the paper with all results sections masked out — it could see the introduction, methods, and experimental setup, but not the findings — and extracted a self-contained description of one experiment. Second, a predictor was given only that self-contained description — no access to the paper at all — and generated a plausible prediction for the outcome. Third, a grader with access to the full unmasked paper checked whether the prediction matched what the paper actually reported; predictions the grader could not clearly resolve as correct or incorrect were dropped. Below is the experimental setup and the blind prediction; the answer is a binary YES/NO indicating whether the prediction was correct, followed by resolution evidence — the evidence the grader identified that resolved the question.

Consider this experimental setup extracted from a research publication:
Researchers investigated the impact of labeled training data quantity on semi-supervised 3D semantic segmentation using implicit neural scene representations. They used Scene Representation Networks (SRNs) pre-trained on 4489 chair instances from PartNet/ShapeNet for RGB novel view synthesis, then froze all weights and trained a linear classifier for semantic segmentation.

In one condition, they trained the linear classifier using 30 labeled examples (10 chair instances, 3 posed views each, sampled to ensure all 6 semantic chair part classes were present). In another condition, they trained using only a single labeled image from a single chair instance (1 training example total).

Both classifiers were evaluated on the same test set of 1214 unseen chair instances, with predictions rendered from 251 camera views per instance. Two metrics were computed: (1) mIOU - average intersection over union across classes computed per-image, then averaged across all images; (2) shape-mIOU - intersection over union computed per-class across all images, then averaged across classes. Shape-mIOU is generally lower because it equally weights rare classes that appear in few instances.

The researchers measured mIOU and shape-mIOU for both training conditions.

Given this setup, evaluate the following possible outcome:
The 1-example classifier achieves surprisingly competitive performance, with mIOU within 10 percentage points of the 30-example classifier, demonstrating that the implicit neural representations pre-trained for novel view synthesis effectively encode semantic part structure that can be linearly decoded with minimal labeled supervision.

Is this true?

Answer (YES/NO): YES